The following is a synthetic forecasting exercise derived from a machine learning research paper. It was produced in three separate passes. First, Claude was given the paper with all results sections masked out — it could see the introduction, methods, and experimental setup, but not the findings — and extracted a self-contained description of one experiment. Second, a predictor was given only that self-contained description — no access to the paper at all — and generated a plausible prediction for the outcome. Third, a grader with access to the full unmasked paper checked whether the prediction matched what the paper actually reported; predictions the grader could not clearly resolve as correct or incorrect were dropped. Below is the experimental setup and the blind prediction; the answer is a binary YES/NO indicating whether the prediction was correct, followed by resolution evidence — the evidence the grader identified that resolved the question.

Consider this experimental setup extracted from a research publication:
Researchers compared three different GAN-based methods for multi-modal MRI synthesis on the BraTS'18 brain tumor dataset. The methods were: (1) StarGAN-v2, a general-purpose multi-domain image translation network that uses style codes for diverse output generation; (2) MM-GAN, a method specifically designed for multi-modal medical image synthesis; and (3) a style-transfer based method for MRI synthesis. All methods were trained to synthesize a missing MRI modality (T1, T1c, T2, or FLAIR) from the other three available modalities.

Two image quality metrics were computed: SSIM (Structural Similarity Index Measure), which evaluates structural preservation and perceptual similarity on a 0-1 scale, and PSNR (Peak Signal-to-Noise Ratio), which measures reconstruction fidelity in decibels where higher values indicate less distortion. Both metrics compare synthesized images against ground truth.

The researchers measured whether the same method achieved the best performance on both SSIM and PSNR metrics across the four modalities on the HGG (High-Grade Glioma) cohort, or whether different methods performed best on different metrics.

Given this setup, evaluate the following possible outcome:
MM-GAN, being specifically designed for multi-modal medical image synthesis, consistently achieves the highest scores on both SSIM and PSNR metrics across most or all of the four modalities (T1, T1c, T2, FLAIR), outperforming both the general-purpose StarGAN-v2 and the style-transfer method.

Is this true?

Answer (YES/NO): NO